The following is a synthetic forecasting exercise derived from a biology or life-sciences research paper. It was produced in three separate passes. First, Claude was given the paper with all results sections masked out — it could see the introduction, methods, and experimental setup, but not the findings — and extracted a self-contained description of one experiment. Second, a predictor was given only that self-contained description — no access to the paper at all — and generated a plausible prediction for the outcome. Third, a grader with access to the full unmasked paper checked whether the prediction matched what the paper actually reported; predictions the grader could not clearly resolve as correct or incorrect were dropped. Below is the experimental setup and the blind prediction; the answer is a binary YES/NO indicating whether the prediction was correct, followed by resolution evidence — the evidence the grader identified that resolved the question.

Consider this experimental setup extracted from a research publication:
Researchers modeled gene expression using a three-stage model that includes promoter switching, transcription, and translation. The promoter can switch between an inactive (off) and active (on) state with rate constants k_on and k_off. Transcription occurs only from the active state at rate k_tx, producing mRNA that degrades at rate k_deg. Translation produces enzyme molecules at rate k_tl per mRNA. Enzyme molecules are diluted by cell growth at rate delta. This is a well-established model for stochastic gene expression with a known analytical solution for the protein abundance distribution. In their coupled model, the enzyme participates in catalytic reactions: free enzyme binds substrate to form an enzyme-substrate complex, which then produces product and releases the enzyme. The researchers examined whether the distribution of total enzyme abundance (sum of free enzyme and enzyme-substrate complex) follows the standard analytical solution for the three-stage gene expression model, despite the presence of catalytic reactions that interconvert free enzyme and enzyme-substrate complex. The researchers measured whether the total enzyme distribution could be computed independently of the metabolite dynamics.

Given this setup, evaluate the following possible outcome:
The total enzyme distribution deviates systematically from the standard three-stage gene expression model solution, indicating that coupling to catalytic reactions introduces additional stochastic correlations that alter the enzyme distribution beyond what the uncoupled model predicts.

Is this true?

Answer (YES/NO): NO